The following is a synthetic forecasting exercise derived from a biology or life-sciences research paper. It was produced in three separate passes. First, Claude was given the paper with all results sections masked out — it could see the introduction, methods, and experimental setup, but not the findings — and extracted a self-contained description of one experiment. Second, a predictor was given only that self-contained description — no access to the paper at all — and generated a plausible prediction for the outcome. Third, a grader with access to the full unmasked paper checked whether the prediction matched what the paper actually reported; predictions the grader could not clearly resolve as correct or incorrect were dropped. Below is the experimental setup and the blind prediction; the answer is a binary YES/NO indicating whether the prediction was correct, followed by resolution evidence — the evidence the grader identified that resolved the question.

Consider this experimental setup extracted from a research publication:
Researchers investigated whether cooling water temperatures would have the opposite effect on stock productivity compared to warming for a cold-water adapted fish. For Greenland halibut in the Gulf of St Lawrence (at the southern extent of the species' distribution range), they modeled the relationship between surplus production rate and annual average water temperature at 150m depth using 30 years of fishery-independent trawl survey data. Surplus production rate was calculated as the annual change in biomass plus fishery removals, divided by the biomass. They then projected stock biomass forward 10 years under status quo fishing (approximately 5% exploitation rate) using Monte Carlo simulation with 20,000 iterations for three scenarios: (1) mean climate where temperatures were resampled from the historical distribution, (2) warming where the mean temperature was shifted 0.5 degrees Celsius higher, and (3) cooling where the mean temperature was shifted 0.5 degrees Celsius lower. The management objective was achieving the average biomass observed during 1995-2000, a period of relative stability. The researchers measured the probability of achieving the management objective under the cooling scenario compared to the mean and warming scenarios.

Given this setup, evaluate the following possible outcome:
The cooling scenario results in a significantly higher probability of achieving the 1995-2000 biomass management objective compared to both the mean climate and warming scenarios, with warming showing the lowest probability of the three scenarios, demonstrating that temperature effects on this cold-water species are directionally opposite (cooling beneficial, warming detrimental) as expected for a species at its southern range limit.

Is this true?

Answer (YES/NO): YES